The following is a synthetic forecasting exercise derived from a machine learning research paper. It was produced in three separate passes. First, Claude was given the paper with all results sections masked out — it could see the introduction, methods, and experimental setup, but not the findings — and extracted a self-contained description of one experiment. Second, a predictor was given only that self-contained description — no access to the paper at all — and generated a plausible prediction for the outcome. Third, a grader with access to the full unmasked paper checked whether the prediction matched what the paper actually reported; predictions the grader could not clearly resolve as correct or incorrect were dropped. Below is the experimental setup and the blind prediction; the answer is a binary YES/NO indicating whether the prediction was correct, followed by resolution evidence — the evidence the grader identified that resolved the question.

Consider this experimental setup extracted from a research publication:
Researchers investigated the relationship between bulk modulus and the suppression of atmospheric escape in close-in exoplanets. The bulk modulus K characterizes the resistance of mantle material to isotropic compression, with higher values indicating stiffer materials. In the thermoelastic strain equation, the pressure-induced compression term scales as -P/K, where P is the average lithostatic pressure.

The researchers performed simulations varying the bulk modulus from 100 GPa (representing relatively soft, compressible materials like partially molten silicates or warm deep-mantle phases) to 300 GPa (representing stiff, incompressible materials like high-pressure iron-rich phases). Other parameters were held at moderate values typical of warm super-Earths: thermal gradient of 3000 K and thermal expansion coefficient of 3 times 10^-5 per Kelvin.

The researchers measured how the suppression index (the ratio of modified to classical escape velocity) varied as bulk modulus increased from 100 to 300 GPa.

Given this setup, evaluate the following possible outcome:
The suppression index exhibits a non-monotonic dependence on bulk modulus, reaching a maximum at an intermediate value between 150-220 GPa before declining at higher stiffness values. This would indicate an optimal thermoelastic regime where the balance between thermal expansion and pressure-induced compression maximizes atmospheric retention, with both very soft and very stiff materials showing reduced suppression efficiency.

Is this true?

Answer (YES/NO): NO